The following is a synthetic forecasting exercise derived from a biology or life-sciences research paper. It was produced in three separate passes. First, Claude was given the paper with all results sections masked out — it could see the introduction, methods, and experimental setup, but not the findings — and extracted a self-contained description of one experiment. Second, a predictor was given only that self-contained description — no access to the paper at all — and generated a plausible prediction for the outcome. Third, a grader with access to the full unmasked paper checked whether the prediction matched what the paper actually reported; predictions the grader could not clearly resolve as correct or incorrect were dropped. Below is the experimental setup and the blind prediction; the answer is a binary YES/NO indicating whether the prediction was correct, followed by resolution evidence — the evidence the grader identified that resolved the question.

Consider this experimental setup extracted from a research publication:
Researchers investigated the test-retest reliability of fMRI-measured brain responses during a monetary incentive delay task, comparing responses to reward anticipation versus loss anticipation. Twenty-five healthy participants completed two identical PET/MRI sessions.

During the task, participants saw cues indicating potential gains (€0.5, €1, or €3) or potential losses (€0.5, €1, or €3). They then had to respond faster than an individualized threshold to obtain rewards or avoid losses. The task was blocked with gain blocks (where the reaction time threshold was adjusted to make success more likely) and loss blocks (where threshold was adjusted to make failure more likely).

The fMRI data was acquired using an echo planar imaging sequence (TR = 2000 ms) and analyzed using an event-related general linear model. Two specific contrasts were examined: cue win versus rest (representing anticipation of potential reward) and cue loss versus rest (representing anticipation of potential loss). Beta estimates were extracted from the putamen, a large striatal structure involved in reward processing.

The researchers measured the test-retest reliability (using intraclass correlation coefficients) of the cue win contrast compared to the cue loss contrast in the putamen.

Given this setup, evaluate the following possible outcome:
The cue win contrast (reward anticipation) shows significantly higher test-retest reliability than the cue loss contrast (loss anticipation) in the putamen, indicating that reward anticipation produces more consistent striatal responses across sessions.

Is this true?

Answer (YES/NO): NO